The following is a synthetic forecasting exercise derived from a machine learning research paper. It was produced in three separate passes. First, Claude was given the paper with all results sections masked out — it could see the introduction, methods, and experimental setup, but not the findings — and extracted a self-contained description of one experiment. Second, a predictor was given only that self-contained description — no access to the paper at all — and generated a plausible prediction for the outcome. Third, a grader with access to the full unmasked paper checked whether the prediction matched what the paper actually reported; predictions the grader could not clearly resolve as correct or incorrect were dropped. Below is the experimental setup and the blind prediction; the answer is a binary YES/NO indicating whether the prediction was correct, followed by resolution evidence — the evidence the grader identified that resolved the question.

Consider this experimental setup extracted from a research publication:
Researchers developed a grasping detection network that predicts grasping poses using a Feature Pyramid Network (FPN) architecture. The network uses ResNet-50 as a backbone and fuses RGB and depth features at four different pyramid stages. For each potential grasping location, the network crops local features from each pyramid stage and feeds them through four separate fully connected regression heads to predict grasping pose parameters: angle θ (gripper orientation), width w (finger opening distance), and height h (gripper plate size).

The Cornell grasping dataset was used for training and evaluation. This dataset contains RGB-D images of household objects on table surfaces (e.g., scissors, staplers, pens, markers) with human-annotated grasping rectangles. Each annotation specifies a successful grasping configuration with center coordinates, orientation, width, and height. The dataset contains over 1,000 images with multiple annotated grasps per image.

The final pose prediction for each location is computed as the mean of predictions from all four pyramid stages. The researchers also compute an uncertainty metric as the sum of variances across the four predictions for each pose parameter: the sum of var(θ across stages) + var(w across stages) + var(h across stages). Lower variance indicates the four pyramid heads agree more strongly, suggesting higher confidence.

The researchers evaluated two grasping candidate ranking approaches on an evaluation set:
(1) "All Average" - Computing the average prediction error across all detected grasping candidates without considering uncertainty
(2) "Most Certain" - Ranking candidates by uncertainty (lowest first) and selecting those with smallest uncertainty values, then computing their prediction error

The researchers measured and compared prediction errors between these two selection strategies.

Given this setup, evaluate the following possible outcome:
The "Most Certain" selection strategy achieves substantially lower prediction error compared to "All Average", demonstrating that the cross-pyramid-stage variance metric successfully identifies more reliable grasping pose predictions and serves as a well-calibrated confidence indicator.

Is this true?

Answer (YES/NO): YES